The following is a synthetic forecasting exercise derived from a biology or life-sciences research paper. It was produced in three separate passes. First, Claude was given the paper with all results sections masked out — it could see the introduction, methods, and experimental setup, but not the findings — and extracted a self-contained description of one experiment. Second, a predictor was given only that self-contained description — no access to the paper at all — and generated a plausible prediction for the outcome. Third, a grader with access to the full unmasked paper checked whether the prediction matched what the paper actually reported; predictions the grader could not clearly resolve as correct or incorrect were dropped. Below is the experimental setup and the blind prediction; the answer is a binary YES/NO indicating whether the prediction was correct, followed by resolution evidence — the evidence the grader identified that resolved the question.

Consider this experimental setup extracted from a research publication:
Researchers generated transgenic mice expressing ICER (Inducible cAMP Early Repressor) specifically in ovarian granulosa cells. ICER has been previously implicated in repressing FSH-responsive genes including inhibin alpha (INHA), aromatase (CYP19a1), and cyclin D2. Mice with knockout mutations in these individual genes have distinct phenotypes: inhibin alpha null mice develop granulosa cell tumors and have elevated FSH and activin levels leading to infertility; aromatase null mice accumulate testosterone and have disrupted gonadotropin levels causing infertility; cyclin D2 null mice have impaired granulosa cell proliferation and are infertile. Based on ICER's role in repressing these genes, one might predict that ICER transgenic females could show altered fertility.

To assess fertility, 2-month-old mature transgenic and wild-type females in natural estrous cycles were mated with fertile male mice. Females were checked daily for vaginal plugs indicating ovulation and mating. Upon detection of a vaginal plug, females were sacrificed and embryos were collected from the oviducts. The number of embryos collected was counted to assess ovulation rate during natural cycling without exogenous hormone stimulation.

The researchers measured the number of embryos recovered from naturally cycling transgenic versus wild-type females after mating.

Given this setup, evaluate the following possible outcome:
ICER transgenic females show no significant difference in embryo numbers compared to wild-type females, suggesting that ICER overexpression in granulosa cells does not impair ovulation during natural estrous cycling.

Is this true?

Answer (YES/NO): NO